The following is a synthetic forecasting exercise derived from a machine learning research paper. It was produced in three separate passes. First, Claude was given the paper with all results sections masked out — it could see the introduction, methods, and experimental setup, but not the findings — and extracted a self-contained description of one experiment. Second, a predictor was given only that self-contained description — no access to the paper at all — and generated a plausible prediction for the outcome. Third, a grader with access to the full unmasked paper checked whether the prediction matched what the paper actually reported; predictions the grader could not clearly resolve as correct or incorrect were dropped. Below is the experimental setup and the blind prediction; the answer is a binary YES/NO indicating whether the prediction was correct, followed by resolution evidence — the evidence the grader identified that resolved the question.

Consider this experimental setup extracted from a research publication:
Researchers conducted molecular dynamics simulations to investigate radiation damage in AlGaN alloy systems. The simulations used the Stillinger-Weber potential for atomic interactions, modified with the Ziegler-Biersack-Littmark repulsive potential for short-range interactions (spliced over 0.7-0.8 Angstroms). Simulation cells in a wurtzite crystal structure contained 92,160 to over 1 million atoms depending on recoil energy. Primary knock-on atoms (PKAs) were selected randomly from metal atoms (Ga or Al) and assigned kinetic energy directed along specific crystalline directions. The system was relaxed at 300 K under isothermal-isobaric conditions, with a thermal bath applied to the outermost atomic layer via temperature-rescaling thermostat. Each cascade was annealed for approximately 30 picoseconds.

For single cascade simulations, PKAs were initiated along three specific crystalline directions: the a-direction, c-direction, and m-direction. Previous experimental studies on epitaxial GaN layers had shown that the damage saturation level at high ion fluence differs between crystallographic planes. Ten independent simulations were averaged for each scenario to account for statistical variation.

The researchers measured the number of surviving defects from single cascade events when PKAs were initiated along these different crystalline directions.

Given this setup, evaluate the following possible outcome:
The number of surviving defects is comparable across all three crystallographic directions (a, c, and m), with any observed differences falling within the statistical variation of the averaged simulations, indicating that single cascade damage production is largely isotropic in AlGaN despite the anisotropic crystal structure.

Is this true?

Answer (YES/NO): YES